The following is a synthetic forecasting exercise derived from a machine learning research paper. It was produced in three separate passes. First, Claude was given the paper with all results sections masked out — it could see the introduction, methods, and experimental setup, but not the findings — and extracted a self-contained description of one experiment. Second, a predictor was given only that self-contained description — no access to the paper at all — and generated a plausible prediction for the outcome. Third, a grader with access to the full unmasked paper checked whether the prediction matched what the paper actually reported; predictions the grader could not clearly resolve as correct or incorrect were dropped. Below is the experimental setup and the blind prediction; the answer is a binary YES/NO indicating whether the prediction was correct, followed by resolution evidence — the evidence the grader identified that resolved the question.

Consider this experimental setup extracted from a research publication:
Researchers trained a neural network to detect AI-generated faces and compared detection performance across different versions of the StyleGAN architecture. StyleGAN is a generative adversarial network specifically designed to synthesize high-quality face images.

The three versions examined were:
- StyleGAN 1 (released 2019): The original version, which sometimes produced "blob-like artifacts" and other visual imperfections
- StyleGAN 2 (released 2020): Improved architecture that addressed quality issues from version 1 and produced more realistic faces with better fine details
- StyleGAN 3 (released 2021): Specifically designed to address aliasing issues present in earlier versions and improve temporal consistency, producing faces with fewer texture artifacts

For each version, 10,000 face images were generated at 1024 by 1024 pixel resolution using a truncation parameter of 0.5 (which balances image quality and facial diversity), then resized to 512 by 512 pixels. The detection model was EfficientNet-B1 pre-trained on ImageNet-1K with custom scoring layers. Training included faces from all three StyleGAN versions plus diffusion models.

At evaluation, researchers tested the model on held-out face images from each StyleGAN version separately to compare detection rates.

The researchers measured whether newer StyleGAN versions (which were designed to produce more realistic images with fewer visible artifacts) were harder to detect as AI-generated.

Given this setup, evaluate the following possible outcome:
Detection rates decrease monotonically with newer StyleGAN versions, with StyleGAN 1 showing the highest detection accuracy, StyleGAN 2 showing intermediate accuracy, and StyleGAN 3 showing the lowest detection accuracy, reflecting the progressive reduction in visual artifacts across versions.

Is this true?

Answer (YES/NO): NO